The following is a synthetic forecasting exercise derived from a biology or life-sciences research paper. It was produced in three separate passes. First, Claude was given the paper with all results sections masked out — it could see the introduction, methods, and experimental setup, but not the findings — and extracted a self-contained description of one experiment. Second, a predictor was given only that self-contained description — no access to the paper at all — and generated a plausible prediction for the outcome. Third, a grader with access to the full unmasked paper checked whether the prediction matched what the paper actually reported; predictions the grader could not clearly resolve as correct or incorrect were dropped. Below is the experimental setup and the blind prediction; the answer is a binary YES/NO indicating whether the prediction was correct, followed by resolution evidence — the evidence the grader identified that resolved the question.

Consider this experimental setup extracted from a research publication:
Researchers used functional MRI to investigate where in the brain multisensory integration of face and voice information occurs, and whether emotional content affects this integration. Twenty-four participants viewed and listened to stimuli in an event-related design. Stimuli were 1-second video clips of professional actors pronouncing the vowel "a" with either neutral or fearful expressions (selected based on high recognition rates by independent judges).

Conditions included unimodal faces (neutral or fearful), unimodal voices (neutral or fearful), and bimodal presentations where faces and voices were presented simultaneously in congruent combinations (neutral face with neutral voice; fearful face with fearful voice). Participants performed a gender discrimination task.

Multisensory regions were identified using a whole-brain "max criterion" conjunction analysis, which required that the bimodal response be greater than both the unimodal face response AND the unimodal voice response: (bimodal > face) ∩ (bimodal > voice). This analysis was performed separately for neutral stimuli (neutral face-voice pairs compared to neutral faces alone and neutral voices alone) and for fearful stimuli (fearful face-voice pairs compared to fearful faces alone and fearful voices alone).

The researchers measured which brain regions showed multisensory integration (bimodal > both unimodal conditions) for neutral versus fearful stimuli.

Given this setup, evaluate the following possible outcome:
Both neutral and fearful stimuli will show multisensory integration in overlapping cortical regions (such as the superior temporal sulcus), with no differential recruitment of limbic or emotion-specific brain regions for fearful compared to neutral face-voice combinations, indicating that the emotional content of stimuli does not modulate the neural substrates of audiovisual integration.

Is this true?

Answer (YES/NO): NO